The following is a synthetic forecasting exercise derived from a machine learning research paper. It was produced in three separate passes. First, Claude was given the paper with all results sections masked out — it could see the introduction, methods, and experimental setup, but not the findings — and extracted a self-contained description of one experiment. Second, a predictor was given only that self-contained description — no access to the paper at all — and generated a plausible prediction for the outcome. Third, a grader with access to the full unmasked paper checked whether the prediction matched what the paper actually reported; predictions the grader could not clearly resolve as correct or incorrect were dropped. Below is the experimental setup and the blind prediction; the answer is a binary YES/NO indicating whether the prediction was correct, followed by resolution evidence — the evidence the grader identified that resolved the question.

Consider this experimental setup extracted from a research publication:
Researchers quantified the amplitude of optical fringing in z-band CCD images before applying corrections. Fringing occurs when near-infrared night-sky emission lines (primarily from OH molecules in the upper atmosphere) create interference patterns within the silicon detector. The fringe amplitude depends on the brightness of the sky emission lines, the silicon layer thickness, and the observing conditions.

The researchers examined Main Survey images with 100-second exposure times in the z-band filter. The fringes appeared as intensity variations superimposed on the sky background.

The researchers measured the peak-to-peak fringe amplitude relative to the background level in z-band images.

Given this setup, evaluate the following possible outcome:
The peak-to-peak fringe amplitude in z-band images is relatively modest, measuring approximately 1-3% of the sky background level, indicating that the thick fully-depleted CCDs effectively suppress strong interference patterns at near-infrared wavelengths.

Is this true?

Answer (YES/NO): NO